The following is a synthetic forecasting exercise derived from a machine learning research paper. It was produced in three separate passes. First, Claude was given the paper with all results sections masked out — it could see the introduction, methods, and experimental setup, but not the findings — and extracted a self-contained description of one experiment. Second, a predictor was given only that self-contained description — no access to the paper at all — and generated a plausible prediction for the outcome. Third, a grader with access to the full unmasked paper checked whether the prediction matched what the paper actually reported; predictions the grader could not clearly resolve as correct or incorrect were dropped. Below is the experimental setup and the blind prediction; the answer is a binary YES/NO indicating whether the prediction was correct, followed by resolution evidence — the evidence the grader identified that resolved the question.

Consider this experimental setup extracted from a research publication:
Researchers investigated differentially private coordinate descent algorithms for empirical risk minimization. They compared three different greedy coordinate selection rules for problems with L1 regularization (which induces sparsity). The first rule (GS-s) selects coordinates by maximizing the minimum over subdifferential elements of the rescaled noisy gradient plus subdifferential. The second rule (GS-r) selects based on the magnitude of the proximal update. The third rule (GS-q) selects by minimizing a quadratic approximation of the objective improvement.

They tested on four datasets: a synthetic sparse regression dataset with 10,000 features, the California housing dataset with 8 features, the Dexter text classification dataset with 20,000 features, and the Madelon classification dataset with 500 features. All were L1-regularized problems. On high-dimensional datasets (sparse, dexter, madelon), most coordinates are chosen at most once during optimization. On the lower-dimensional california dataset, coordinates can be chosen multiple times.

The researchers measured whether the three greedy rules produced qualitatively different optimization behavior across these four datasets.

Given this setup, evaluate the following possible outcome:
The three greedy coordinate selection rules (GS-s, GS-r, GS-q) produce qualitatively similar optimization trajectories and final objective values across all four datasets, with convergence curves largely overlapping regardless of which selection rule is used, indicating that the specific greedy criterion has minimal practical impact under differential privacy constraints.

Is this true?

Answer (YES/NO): NO